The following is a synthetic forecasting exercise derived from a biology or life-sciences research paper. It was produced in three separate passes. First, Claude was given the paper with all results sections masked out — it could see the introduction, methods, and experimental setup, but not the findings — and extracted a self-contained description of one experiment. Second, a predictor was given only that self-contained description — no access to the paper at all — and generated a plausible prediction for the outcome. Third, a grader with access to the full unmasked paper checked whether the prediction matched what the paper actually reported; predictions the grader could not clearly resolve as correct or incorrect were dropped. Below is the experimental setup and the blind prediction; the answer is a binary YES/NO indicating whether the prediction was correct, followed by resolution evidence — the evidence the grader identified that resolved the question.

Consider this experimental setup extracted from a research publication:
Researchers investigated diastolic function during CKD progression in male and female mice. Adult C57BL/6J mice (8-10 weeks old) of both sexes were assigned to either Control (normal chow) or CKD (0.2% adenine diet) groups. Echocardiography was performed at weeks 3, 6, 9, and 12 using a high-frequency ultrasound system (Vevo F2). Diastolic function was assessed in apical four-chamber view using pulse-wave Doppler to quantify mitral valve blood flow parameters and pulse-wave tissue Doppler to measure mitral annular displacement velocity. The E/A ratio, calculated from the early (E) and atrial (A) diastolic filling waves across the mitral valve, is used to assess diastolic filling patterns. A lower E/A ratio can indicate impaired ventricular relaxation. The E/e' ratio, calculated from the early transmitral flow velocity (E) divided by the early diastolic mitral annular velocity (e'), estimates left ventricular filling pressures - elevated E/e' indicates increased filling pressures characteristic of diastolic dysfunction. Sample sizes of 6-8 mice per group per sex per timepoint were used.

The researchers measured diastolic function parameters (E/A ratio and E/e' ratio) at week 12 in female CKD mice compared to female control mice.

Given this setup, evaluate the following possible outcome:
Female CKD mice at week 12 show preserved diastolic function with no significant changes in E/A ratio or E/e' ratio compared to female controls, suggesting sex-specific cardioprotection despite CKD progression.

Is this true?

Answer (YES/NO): YES